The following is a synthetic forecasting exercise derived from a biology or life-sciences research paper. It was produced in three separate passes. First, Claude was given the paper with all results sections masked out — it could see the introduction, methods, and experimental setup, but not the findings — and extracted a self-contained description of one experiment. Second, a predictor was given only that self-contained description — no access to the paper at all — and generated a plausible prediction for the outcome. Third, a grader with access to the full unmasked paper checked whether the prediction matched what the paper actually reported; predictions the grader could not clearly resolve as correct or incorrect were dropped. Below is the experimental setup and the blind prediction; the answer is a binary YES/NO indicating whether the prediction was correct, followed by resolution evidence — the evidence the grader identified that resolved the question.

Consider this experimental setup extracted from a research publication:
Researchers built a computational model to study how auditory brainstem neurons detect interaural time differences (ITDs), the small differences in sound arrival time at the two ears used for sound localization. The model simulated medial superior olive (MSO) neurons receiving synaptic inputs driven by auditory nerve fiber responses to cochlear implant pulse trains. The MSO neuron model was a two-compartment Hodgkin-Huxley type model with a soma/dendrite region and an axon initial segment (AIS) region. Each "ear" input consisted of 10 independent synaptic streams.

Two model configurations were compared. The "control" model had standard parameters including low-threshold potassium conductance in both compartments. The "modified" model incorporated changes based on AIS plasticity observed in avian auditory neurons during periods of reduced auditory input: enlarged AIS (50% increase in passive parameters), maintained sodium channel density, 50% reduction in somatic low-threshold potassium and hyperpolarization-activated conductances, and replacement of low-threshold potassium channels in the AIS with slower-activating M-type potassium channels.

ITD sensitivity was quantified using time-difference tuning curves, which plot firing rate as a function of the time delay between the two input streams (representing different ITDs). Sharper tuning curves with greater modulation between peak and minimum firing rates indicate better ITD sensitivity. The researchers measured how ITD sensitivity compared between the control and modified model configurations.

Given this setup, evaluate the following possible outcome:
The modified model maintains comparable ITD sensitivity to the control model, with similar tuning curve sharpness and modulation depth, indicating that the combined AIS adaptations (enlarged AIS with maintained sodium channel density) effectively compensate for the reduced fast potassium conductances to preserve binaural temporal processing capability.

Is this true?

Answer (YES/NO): NO